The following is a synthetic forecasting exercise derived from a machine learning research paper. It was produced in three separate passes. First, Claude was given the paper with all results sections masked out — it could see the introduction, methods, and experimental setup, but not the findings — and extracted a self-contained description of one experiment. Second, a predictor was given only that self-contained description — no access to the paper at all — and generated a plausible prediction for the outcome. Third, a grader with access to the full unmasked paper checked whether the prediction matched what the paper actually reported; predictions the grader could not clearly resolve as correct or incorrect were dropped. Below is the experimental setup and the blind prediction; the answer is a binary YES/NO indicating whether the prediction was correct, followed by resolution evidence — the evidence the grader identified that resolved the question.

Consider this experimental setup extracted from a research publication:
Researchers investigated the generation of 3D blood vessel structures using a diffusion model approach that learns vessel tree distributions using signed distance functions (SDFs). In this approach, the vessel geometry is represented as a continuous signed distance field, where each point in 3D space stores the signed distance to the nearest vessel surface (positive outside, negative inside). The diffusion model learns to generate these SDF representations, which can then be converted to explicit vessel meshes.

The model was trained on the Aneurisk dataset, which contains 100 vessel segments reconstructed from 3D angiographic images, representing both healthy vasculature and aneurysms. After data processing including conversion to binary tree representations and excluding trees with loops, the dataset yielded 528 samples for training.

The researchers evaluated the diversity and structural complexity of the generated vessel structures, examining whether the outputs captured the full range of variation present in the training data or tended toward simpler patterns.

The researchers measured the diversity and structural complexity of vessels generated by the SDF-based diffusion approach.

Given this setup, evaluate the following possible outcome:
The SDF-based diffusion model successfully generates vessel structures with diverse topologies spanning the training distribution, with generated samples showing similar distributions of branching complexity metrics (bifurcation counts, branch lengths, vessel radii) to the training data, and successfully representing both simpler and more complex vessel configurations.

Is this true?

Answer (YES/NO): NO